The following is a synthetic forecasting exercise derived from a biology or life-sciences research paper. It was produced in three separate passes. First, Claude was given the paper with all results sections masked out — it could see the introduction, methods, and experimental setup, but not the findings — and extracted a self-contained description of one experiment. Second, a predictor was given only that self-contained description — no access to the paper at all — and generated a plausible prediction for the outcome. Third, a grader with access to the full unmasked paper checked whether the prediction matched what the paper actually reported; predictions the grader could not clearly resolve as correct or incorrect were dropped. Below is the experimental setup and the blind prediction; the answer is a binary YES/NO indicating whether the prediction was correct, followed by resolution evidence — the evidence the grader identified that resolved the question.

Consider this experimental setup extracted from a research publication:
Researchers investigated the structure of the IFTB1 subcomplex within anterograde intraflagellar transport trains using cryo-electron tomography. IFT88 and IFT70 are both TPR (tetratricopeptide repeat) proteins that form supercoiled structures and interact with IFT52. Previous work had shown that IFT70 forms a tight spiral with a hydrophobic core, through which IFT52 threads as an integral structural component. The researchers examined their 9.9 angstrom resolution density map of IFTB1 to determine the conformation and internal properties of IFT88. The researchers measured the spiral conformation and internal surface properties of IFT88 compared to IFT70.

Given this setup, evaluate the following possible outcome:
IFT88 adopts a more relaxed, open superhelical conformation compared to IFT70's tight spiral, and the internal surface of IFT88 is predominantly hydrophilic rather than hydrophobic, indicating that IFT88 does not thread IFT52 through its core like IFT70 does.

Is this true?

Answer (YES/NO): NO